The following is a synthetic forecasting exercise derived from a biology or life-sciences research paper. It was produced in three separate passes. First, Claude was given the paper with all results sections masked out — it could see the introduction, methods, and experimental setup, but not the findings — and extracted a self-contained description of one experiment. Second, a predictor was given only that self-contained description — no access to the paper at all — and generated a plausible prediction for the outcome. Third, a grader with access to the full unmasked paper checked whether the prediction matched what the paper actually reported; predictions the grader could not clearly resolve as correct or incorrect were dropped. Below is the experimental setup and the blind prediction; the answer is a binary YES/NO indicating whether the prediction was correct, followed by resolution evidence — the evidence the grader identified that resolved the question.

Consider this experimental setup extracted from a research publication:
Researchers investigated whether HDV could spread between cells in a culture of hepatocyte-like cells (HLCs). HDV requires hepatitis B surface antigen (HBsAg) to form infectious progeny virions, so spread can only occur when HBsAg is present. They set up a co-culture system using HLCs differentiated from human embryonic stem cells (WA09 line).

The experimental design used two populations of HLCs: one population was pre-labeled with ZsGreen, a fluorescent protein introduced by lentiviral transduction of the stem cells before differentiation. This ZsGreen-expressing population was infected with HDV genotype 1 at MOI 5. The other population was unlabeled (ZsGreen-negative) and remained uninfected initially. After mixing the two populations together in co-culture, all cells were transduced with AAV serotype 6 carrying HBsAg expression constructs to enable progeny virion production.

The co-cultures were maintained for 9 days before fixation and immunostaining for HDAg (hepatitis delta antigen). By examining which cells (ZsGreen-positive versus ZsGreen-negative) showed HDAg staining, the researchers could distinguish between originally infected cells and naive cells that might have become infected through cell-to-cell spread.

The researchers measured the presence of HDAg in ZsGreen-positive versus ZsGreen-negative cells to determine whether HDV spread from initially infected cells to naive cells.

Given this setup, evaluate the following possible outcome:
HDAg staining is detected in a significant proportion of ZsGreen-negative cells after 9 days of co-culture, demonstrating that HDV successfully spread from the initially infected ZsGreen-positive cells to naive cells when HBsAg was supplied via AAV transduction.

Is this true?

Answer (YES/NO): NO